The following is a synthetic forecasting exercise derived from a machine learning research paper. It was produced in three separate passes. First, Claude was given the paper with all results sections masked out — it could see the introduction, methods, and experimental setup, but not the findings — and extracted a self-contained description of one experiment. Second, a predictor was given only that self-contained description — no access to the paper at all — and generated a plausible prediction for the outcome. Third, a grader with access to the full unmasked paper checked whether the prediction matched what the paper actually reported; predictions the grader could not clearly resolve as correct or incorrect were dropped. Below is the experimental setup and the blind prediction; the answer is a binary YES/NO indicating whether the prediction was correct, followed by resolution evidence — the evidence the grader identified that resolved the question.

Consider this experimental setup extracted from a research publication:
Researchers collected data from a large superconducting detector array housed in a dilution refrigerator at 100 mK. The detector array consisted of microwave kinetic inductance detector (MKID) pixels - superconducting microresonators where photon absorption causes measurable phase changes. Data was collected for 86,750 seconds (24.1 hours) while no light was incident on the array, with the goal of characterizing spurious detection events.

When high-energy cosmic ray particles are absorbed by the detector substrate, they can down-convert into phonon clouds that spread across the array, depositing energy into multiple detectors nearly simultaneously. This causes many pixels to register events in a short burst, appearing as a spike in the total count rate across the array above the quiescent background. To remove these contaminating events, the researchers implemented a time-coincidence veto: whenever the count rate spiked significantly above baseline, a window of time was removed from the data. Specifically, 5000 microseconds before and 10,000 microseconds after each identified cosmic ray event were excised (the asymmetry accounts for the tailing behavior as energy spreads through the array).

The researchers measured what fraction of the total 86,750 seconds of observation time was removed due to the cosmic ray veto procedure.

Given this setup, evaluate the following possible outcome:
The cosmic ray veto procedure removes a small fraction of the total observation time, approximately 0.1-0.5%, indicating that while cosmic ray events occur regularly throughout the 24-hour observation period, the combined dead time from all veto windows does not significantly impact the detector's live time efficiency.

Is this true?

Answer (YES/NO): YES